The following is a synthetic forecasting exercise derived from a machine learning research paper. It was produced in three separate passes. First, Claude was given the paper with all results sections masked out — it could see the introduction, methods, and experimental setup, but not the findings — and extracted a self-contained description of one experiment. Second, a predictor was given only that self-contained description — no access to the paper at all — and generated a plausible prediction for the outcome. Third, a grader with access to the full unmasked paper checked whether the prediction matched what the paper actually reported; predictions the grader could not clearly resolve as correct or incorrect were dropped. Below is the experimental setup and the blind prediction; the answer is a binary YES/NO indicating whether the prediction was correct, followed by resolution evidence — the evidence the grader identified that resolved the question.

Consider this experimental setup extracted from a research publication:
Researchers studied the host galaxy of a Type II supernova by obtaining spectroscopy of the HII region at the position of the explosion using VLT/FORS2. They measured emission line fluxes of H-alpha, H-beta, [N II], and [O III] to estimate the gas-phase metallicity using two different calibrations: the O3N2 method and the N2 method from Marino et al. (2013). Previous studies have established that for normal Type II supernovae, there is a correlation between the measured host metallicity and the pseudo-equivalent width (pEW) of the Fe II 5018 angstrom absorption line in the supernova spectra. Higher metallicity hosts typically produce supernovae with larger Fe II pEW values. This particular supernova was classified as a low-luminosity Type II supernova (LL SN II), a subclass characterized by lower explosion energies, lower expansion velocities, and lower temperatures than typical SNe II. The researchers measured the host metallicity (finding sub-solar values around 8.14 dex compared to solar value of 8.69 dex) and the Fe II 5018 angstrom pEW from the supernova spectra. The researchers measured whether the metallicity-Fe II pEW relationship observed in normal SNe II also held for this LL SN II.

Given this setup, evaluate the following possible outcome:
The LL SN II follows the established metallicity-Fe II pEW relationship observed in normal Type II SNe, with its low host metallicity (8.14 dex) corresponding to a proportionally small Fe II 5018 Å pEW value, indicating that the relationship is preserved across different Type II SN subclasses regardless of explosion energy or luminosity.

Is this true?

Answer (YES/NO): NO